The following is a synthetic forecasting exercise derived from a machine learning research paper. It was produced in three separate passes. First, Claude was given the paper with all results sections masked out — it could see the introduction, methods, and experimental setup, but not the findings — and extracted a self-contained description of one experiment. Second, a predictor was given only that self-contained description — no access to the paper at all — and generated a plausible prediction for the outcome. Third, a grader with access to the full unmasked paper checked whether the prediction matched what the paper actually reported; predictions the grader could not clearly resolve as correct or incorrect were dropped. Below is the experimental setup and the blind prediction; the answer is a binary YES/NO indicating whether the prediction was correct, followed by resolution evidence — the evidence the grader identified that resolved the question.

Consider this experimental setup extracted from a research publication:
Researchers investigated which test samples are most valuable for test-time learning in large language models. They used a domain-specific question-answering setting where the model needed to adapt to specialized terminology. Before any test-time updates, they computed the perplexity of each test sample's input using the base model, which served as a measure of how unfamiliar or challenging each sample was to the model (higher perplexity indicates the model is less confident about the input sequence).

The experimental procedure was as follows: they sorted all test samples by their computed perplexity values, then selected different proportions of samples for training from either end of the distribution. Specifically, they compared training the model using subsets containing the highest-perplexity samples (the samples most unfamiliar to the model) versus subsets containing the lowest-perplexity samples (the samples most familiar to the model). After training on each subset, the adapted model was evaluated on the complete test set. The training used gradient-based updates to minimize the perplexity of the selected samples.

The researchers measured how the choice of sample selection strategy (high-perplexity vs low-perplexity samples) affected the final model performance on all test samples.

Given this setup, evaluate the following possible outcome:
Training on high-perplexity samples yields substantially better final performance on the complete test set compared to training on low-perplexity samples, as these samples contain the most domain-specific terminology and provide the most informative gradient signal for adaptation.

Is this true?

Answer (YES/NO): YES